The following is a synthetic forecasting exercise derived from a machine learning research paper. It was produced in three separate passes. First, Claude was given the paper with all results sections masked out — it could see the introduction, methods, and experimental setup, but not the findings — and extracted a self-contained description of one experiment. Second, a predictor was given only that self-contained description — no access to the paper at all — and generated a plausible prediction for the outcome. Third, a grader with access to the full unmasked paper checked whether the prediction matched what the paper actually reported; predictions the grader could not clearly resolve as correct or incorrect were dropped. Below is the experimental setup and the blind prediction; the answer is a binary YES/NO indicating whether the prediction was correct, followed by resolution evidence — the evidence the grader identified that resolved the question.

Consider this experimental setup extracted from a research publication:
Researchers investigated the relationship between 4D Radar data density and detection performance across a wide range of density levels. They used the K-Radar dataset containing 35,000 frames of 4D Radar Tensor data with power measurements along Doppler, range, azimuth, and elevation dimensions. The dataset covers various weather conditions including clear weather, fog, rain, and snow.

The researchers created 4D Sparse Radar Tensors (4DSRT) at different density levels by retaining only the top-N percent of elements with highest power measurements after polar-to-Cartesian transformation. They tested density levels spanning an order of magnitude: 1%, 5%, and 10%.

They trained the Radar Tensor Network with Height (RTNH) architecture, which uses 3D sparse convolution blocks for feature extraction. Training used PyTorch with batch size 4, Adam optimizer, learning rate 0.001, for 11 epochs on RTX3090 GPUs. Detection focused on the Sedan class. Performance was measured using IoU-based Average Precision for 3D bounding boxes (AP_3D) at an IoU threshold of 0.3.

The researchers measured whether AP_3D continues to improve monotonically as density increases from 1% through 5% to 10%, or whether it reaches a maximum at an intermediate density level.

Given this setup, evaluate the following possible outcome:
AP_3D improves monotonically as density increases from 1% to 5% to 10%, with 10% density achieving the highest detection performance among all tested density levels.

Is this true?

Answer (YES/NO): NO